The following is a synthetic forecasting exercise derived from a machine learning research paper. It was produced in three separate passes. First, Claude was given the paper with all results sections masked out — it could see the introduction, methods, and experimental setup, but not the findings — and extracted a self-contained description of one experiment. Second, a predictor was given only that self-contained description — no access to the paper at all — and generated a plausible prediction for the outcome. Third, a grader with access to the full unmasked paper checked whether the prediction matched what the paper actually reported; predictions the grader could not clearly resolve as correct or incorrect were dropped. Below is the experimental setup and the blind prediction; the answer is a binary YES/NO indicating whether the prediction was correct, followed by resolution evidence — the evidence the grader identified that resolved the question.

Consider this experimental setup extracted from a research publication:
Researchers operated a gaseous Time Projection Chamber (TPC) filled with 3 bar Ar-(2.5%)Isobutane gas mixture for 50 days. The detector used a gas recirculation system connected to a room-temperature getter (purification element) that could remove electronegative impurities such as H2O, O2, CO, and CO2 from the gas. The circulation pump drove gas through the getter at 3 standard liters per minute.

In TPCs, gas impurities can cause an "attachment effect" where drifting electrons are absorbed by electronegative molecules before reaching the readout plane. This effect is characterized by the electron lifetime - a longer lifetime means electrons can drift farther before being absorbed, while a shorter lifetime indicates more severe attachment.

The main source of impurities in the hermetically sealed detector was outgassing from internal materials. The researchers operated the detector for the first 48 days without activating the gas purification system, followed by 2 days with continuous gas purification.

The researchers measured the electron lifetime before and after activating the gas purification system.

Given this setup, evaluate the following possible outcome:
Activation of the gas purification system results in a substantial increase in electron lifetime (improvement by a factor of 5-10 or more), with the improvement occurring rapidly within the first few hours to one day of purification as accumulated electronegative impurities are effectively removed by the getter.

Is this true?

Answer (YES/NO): NO